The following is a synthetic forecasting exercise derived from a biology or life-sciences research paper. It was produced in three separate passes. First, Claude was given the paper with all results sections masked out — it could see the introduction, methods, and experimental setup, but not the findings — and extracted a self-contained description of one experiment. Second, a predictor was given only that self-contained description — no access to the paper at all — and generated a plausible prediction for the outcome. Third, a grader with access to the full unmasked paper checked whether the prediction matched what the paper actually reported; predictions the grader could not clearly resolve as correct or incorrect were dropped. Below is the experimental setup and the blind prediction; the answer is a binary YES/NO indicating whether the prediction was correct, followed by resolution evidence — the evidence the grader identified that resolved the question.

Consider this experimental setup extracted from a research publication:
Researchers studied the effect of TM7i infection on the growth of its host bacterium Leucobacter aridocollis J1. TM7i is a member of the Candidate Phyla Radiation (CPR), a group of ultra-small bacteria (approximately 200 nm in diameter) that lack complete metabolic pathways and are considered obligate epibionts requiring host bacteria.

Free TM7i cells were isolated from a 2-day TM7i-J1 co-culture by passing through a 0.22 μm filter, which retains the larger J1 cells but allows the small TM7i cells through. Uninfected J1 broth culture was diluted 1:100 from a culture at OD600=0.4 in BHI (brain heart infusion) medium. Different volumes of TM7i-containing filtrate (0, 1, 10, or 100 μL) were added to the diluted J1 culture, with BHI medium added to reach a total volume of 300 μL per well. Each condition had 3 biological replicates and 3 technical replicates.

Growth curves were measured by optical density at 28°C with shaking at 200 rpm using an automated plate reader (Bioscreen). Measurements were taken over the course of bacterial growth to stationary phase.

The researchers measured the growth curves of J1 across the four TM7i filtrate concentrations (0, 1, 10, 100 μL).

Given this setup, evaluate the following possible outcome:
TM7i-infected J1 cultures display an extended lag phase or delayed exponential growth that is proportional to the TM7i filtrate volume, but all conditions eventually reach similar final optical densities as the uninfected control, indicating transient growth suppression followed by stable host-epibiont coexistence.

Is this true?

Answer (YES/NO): NO